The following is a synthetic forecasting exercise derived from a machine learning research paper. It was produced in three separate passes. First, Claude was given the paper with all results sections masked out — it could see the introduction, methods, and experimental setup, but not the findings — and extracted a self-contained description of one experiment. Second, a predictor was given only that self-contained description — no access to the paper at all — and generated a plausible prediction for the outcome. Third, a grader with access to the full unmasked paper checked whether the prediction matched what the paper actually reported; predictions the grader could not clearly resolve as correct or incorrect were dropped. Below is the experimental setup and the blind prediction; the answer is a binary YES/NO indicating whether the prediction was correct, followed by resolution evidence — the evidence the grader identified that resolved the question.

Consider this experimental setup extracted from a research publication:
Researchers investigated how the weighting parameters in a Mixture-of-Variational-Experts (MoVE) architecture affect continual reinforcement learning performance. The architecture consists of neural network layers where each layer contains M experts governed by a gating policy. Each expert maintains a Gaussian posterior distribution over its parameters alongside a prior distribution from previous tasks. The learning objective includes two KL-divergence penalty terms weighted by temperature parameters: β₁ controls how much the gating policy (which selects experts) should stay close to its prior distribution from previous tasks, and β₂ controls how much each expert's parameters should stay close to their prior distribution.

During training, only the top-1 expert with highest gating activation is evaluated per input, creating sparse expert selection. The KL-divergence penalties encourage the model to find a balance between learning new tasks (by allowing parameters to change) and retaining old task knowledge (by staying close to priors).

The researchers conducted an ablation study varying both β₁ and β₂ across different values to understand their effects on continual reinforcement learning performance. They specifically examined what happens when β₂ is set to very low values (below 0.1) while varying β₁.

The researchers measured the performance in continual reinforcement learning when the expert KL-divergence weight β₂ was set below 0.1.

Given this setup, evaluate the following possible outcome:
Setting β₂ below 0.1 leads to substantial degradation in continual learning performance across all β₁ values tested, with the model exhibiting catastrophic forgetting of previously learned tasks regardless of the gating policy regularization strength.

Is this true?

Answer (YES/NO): YES